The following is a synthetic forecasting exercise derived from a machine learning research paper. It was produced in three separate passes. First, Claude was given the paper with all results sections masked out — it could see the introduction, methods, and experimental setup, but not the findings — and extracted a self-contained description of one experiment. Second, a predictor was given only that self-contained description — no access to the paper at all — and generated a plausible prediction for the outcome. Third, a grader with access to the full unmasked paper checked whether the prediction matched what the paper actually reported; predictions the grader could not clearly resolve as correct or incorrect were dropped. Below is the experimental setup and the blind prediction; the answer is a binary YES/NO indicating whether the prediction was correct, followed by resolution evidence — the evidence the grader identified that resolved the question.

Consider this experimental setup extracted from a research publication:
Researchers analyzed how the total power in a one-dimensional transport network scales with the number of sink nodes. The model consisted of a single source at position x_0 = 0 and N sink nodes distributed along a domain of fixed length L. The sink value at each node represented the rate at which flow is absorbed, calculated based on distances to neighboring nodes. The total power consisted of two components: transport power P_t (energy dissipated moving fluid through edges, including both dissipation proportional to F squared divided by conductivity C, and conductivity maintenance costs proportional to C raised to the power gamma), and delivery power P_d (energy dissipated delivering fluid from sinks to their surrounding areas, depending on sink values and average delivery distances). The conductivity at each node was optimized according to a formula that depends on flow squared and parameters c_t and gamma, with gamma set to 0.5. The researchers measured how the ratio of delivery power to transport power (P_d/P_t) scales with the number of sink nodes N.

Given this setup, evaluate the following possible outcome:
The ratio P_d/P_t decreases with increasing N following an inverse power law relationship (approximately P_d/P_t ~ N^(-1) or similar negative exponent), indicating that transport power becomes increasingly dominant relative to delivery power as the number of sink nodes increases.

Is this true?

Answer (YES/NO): YES